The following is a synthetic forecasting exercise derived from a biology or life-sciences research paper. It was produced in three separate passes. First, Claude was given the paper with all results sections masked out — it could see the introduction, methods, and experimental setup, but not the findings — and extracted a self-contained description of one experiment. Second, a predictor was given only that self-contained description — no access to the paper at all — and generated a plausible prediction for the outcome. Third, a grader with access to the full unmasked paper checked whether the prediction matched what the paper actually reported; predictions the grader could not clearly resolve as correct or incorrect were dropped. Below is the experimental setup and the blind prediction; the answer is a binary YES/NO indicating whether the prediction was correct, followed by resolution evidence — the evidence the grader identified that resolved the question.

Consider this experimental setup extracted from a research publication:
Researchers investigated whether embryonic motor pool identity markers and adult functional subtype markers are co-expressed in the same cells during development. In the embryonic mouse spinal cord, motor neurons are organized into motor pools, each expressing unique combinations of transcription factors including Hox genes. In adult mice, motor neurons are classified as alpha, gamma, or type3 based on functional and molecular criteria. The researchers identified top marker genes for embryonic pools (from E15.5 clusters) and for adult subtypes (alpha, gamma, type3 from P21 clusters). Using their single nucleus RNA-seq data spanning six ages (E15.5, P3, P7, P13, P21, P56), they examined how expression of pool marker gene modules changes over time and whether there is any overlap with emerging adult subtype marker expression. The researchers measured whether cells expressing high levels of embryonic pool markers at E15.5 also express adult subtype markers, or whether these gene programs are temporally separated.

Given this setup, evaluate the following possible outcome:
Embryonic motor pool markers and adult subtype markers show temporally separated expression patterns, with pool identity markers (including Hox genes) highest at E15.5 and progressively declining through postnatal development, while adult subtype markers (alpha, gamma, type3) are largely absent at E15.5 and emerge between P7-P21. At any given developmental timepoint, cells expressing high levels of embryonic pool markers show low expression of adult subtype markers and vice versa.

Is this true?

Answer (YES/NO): NO